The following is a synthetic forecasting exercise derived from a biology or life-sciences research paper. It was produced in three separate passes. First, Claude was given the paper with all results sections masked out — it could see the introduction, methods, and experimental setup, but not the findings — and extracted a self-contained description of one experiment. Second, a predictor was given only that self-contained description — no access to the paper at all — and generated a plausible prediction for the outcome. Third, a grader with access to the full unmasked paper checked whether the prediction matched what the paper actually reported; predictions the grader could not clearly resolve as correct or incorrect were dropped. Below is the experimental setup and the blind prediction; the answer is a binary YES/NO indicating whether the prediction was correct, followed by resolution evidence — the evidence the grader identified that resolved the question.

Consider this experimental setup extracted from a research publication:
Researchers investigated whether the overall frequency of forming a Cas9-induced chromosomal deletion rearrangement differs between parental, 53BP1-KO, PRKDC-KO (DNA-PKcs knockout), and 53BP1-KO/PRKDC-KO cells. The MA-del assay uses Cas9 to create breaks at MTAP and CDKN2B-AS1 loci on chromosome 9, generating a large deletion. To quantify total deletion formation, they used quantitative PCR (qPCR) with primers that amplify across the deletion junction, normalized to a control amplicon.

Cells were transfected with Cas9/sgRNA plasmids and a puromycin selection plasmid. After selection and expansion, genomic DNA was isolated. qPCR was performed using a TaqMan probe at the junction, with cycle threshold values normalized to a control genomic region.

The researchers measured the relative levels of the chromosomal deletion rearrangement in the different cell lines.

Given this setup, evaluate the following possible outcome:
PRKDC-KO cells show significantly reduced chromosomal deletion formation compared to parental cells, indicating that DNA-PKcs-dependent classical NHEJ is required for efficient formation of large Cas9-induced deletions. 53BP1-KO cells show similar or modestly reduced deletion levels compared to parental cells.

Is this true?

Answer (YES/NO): NO